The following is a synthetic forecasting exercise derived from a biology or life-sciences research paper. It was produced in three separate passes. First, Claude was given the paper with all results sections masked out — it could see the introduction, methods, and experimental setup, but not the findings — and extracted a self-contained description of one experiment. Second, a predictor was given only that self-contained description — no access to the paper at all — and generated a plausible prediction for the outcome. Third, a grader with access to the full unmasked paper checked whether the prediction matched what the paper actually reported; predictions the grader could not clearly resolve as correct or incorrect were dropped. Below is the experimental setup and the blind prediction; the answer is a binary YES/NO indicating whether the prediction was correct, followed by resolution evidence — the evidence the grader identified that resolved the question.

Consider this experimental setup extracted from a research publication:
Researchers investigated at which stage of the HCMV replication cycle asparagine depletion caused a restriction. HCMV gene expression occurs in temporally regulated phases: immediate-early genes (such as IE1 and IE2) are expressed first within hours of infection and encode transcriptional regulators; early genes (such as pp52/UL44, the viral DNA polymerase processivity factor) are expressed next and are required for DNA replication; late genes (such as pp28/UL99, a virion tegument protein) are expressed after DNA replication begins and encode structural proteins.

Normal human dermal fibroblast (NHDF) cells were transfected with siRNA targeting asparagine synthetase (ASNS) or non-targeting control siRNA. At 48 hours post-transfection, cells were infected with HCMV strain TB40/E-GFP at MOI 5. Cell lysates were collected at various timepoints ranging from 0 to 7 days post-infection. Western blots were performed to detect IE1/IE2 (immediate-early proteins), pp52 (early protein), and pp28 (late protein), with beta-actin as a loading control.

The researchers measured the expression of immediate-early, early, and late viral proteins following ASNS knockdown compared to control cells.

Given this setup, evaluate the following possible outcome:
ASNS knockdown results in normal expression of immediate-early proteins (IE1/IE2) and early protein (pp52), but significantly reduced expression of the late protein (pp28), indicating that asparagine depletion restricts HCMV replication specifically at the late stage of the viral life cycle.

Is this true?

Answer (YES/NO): NO